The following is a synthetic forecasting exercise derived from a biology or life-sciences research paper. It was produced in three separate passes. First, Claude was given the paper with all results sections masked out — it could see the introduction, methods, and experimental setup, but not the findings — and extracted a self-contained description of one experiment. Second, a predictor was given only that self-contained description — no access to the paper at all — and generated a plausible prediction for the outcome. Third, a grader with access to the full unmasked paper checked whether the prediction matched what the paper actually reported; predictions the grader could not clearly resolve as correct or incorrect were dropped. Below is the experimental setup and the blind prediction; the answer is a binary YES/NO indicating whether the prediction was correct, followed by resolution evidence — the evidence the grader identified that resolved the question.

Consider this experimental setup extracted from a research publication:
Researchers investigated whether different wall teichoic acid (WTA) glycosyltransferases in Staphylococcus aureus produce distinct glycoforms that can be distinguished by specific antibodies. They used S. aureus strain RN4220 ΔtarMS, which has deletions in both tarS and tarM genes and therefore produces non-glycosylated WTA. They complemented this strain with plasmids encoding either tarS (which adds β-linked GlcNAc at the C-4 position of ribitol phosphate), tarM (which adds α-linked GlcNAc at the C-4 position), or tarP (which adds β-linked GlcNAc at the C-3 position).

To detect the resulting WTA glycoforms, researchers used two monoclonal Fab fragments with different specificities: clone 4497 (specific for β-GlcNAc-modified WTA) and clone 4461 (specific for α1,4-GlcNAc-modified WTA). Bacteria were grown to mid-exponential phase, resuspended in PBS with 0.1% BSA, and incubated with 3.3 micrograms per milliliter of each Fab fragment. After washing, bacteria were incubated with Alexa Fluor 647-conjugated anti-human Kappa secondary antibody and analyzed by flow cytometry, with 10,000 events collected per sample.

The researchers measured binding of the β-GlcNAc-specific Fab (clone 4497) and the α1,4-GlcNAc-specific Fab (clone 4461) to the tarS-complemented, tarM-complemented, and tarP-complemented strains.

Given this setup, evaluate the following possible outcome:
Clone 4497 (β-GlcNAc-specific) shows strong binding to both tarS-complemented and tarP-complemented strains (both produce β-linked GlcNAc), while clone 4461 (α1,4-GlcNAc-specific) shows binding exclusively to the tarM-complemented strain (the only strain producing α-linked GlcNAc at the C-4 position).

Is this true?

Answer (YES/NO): YES